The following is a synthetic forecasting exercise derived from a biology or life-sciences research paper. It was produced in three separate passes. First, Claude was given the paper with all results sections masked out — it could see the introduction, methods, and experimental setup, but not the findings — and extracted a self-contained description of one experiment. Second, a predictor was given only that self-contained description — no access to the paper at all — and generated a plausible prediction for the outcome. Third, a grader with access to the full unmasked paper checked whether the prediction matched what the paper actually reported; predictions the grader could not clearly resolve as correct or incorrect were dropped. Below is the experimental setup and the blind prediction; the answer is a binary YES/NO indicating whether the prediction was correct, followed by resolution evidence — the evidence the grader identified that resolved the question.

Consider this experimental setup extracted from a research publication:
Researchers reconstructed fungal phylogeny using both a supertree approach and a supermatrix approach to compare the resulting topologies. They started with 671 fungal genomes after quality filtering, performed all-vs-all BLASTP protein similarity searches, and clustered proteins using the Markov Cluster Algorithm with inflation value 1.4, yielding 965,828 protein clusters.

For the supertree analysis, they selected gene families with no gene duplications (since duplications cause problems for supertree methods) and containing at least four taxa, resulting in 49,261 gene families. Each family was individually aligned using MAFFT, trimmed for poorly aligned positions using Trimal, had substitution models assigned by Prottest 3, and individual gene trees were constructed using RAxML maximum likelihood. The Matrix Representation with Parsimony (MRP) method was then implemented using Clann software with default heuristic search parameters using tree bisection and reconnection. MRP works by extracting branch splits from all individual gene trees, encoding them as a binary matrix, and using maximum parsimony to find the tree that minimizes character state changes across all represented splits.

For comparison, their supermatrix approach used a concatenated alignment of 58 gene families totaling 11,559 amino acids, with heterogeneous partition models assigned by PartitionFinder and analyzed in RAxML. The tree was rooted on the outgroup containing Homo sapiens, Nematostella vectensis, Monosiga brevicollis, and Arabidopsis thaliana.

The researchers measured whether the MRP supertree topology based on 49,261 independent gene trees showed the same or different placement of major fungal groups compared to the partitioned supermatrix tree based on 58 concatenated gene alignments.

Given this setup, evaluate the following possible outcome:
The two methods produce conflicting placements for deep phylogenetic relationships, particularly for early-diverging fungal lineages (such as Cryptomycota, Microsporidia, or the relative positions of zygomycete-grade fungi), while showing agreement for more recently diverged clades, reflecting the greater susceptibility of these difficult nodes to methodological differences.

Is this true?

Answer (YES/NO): NO